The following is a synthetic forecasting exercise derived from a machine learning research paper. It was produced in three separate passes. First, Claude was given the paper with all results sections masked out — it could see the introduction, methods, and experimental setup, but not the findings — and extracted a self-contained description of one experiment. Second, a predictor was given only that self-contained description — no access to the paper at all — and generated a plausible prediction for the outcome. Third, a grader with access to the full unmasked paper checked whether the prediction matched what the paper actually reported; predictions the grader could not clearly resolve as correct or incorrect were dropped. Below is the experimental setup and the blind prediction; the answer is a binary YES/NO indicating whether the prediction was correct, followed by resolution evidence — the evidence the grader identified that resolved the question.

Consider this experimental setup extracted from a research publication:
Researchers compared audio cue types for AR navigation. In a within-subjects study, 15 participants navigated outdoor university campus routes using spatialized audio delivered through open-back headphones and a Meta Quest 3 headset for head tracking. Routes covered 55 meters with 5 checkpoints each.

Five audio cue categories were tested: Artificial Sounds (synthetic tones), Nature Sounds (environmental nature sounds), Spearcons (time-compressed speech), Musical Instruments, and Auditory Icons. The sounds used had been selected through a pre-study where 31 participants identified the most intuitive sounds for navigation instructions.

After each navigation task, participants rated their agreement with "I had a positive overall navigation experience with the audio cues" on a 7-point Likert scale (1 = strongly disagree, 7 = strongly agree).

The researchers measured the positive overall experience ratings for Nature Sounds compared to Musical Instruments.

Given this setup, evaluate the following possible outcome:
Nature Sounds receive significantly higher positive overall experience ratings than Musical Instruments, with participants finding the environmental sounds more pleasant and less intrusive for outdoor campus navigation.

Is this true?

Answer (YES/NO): NO